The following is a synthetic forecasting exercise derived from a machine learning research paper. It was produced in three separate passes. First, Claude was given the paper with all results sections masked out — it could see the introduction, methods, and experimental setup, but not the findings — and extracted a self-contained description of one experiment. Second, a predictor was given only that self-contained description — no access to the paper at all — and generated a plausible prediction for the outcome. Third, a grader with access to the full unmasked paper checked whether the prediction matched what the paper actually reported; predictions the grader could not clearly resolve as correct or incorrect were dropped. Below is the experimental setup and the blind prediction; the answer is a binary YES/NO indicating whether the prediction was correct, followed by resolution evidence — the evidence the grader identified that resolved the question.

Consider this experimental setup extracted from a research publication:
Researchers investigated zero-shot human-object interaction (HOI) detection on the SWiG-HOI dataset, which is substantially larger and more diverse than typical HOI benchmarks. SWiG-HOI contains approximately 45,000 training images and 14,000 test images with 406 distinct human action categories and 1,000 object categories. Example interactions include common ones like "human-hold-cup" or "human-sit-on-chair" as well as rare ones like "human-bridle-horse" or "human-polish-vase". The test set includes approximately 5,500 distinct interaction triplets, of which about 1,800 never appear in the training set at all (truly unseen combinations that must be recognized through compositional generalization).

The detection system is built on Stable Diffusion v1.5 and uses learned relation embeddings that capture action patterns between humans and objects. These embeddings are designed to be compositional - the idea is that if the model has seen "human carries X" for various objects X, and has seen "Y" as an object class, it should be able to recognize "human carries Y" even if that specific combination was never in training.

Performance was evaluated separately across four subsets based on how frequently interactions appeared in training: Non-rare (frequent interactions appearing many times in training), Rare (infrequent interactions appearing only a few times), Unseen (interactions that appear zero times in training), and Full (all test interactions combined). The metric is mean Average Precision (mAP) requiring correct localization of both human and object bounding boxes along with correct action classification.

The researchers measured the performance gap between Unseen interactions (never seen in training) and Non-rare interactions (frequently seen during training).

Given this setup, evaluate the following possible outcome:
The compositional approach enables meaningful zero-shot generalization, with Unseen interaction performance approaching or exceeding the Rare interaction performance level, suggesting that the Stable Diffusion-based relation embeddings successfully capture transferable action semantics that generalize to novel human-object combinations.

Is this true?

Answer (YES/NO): YES